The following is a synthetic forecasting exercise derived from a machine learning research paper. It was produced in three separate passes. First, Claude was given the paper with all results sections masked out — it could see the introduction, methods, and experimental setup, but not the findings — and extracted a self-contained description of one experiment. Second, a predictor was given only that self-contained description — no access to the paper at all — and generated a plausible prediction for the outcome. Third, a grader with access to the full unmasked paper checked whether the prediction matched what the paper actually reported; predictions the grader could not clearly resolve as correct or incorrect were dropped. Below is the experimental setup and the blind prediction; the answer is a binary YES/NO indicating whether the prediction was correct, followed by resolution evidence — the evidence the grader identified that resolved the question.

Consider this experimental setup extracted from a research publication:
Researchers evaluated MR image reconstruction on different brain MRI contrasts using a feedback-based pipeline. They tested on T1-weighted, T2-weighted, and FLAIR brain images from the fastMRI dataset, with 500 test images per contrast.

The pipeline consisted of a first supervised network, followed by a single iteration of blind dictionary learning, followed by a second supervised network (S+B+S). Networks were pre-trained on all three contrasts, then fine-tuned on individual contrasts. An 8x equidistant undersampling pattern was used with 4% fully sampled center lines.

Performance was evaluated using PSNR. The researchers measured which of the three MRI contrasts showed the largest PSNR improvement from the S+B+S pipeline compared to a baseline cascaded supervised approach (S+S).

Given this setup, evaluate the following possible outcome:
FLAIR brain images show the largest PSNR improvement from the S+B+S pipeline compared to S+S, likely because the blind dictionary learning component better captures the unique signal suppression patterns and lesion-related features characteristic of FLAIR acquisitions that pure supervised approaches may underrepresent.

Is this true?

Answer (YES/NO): NO